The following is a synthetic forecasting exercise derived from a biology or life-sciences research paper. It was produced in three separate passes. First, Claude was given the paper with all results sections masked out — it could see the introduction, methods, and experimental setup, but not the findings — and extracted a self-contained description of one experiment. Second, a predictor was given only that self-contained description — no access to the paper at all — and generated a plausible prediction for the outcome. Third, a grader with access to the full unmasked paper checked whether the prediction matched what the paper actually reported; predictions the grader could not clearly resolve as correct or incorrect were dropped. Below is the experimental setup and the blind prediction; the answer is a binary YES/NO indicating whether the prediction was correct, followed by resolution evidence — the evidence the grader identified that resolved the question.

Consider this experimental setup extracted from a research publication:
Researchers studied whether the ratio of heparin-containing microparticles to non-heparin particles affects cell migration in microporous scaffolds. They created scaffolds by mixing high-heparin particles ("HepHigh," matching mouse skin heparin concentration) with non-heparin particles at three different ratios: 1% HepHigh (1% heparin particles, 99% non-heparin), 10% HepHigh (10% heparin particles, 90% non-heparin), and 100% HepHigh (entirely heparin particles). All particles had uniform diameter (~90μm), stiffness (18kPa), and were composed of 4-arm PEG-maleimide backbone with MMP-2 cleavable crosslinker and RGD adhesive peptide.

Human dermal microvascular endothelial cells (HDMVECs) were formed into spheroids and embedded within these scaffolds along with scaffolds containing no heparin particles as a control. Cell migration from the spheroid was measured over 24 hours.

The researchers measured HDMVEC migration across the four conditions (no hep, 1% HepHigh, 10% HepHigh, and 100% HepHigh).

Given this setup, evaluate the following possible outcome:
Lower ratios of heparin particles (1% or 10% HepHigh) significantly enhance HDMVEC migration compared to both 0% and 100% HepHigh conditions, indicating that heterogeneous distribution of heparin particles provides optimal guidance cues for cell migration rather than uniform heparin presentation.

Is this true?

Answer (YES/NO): NO